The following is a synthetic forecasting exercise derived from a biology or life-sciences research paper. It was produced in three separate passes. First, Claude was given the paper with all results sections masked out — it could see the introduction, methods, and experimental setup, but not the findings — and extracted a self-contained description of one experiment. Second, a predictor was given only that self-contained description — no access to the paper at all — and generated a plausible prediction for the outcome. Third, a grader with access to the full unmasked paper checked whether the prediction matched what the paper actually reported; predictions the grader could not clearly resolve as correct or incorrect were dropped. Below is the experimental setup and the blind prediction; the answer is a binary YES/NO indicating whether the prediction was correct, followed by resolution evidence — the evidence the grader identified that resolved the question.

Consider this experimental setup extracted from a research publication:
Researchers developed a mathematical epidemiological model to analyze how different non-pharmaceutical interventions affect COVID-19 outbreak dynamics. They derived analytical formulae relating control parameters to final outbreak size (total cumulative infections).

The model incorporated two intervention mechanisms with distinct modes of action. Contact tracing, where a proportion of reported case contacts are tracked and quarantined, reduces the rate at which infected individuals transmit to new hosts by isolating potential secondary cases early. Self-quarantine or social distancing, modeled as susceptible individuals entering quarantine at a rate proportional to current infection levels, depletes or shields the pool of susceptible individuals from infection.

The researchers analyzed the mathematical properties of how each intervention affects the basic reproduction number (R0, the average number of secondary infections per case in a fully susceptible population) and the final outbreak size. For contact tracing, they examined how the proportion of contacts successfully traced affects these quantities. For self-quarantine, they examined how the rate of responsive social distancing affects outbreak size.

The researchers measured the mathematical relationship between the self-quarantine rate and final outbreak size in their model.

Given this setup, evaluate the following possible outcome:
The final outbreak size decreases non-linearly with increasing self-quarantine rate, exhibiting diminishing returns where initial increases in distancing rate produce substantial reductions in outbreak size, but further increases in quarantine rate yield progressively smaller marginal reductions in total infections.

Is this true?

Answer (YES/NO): NO